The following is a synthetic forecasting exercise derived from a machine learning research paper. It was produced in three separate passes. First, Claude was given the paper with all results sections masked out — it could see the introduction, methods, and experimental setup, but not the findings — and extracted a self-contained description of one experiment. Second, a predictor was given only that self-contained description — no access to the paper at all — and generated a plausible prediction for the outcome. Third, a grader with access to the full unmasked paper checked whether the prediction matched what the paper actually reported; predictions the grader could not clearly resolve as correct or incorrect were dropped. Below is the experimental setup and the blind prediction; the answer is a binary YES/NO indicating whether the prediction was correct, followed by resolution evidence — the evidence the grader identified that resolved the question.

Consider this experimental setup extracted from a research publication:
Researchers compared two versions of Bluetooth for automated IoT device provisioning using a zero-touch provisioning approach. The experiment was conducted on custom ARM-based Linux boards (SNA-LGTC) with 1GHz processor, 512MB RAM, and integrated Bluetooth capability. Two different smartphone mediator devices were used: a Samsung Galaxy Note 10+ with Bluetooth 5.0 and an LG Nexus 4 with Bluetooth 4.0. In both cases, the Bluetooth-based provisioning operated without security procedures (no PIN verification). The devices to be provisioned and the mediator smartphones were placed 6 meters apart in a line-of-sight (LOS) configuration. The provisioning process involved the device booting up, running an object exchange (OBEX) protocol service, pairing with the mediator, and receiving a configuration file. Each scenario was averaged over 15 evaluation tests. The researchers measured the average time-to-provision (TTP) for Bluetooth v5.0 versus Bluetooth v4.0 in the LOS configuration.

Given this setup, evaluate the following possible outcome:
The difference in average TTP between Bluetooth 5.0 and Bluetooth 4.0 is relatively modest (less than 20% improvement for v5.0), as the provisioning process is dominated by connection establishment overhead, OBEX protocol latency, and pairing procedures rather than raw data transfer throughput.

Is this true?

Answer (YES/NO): YES